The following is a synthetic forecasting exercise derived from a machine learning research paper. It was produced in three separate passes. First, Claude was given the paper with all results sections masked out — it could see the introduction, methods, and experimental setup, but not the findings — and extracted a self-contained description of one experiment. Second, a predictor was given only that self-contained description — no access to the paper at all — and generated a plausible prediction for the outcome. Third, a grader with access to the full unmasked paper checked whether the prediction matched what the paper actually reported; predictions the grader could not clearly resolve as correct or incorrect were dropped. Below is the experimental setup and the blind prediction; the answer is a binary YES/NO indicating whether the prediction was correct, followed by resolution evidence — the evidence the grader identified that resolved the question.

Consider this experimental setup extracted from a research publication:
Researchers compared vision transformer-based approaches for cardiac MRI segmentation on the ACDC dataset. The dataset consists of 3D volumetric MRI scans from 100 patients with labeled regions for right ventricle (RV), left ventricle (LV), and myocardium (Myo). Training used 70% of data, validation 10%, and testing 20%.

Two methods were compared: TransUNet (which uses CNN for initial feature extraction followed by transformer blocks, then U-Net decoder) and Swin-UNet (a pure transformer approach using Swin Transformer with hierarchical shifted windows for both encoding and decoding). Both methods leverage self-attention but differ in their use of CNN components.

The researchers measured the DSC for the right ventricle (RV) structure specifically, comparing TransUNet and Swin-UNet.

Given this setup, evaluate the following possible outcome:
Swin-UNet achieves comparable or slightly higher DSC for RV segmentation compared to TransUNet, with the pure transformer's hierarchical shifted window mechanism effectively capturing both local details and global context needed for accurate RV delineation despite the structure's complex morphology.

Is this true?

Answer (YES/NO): NO